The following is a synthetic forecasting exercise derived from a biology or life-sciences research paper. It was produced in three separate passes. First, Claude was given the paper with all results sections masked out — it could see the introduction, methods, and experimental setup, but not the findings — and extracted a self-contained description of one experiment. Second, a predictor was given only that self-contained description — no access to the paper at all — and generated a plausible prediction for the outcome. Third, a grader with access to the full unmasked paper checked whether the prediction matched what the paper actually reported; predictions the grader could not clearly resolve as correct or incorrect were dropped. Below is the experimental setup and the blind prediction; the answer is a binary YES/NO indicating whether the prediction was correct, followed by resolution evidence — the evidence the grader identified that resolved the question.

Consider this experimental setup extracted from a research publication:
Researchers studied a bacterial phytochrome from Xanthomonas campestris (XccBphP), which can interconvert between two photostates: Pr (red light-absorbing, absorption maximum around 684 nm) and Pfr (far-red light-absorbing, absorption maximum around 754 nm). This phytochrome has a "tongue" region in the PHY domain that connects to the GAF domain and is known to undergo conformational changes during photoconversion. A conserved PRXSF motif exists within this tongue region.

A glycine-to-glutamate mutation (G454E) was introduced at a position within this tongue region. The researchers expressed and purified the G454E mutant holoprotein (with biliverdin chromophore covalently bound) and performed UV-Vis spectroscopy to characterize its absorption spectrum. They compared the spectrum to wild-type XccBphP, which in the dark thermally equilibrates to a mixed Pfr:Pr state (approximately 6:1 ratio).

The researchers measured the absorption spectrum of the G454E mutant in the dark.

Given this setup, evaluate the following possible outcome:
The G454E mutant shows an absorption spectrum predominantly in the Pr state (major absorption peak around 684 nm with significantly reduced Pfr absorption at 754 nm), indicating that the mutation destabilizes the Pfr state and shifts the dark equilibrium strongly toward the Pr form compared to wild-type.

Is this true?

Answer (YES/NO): NO